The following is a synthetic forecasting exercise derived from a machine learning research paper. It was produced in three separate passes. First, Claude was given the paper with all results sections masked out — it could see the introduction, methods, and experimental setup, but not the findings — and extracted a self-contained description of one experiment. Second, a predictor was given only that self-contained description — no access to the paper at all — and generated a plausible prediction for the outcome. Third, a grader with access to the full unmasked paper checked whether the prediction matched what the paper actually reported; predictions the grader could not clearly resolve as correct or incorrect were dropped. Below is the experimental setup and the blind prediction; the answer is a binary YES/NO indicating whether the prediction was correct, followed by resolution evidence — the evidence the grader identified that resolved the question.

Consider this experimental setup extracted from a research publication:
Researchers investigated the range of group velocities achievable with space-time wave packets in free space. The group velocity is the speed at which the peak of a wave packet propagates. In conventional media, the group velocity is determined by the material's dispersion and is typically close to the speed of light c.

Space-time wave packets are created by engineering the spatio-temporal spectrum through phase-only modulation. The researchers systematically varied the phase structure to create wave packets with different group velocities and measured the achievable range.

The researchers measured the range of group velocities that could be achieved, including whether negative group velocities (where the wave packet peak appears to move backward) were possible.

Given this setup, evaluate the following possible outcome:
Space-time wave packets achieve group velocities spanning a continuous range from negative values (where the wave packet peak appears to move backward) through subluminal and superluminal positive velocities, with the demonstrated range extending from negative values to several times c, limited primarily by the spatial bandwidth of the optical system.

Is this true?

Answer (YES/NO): NO